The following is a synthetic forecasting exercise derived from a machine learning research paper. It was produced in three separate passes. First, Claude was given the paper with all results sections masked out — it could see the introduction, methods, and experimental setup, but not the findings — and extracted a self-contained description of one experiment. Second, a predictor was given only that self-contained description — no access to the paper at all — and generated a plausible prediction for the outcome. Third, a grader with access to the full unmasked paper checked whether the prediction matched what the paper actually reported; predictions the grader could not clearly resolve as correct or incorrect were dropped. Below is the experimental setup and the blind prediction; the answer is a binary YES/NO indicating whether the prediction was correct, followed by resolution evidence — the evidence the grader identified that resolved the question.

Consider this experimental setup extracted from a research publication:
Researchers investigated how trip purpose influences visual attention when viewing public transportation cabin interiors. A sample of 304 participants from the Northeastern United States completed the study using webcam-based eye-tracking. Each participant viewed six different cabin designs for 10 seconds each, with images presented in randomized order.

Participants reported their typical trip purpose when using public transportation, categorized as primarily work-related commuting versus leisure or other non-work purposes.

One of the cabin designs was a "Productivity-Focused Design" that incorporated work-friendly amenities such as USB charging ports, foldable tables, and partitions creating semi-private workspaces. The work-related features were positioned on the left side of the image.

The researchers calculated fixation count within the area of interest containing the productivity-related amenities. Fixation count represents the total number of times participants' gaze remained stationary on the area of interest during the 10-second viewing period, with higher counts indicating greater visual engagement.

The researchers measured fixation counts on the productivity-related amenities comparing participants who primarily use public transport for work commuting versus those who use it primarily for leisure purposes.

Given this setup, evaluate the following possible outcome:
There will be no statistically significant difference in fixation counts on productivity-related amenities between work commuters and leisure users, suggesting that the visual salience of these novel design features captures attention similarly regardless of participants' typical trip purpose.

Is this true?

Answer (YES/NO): YES